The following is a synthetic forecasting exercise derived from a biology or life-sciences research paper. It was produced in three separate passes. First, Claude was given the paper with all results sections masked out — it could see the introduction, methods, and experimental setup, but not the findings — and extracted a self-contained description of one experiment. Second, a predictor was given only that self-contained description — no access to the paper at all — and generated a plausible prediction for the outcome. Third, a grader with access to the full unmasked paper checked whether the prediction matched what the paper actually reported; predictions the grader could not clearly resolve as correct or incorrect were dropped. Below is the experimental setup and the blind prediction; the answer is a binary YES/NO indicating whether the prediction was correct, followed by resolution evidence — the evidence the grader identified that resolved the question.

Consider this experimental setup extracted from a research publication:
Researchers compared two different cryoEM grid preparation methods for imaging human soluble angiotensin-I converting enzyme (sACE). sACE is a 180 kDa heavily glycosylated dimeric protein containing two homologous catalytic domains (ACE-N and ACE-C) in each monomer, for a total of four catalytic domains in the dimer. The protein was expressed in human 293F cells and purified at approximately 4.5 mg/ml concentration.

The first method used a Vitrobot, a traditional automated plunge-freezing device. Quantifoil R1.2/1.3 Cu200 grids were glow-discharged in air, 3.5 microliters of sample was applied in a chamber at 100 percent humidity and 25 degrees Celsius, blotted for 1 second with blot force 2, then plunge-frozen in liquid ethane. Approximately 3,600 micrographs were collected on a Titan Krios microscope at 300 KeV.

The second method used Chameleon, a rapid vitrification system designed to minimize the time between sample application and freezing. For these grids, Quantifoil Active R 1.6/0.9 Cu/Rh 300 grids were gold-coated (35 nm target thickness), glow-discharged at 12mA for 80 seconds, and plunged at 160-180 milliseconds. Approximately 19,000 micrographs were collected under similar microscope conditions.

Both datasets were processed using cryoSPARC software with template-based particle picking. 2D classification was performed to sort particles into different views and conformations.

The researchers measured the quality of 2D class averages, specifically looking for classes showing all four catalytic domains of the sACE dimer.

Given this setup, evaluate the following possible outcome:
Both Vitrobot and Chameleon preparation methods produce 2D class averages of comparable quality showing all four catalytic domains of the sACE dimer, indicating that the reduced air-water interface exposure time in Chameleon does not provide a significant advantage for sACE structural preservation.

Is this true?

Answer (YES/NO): NO